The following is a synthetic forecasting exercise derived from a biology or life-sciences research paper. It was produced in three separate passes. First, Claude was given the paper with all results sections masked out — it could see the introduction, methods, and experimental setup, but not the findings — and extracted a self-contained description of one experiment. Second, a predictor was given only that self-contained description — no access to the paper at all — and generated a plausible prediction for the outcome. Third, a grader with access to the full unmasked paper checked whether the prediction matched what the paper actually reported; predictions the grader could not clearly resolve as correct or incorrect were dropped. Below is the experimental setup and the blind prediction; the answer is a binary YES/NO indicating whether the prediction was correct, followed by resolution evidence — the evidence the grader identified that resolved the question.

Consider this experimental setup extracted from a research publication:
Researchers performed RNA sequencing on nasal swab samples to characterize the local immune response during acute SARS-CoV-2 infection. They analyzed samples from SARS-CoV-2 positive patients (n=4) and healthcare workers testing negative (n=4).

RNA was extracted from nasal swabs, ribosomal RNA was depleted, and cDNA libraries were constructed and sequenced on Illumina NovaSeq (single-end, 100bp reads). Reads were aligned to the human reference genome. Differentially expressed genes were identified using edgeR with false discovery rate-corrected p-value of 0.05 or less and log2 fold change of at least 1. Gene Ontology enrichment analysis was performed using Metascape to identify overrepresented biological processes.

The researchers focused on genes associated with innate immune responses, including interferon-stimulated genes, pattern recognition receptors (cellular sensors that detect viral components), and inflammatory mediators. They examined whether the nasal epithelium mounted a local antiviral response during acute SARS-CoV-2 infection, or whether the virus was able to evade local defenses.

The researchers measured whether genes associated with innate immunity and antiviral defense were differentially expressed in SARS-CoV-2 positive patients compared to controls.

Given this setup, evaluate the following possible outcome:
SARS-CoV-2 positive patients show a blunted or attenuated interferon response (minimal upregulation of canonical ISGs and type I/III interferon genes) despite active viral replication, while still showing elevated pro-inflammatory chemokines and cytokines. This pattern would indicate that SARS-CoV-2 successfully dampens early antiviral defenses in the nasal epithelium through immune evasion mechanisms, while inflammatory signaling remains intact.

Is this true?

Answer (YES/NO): NO